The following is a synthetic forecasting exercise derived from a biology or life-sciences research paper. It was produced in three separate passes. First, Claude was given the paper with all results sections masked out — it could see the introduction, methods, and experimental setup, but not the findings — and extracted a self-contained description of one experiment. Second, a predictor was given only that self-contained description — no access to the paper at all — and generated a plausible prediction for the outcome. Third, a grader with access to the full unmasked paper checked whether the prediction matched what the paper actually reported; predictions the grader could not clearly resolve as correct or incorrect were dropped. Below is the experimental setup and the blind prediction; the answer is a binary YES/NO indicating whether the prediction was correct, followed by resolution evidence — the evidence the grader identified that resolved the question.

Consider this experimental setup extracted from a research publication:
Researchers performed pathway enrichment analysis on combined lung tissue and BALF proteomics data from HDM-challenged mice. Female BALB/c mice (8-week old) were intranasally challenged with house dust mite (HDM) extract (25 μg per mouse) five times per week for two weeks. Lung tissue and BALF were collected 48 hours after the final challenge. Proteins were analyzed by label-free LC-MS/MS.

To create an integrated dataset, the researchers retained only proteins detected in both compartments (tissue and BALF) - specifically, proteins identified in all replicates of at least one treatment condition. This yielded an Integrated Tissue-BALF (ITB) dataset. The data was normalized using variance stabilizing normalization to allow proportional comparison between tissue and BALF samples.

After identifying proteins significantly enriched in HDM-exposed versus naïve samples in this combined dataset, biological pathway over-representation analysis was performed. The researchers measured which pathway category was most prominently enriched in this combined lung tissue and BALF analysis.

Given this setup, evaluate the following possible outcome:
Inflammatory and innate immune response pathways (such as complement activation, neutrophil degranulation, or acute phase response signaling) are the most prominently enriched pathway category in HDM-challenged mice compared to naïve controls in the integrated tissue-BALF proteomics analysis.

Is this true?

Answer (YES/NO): NO